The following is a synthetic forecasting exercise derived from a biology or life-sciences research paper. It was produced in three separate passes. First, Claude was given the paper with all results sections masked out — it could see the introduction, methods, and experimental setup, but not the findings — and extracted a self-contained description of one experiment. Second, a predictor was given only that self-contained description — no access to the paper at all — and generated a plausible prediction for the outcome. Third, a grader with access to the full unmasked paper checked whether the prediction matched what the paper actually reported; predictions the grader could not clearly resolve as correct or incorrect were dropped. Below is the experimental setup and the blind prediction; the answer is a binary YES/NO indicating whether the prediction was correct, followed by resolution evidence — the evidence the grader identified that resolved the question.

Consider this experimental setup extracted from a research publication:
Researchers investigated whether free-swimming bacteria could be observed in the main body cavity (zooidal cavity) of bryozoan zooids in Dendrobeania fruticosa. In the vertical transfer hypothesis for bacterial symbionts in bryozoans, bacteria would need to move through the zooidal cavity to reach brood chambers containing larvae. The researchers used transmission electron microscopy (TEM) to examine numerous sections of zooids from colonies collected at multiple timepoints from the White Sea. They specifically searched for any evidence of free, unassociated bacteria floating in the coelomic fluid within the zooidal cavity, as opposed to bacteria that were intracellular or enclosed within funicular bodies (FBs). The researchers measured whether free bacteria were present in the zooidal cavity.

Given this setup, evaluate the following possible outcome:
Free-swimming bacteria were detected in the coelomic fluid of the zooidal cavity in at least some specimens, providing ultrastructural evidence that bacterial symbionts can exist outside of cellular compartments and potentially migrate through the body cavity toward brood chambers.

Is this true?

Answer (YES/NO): NO